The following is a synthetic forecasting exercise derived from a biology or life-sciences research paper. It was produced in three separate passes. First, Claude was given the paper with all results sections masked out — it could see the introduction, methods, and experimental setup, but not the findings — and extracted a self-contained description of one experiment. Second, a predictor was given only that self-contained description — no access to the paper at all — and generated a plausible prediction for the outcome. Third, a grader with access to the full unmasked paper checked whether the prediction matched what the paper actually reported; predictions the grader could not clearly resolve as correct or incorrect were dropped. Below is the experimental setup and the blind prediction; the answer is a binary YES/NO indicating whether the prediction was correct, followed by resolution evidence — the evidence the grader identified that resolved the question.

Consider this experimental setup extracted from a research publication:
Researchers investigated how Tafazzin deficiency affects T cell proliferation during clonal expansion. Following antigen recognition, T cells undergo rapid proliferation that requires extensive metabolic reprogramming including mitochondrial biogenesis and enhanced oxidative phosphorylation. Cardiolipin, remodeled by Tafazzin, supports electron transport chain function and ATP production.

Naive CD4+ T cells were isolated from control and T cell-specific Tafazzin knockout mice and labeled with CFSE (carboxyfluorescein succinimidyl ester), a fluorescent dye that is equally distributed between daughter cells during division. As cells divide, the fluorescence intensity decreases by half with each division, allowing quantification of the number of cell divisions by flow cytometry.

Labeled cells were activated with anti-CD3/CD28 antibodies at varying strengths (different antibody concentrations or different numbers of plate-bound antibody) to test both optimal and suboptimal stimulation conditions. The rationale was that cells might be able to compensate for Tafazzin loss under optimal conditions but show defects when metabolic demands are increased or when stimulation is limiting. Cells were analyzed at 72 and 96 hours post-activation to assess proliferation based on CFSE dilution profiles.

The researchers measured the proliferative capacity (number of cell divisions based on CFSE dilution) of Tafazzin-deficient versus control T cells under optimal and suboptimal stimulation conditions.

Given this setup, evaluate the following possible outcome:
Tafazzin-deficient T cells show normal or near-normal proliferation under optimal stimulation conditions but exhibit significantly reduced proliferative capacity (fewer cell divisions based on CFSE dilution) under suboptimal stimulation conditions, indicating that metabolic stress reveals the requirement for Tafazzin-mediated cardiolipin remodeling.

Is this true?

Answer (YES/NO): NO